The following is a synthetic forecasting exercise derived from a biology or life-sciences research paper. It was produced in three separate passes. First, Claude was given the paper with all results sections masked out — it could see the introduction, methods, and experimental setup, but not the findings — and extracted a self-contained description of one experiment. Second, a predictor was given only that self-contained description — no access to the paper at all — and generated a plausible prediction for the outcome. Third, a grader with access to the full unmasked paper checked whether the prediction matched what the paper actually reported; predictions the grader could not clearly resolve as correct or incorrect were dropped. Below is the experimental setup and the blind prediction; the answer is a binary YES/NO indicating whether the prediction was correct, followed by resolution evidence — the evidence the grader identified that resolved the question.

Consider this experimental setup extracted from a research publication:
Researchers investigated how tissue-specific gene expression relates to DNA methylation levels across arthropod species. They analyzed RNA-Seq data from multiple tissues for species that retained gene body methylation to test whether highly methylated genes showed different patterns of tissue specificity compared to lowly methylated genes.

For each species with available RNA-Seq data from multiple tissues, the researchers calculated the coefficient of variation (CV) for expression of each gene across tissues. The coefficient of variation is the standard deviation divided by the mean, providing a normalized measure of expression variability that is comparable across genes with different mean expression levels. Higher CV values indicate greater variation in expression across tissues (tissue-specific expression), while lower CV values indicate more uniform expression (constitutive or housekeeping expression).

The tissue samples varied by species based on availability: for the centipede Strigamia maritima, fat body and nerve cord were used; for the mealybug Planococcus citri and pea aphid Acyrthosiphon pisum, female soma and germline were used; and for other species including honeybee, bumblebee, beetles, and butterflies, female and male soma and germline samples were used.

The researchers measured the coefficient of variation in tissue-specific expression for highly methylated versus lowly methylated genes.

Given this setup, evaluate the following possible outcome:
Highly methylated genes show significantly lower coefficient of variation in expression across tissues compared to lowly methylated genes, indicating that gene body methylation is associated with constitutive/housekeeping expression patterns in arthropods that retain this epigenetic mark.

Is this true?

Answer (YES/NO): YES